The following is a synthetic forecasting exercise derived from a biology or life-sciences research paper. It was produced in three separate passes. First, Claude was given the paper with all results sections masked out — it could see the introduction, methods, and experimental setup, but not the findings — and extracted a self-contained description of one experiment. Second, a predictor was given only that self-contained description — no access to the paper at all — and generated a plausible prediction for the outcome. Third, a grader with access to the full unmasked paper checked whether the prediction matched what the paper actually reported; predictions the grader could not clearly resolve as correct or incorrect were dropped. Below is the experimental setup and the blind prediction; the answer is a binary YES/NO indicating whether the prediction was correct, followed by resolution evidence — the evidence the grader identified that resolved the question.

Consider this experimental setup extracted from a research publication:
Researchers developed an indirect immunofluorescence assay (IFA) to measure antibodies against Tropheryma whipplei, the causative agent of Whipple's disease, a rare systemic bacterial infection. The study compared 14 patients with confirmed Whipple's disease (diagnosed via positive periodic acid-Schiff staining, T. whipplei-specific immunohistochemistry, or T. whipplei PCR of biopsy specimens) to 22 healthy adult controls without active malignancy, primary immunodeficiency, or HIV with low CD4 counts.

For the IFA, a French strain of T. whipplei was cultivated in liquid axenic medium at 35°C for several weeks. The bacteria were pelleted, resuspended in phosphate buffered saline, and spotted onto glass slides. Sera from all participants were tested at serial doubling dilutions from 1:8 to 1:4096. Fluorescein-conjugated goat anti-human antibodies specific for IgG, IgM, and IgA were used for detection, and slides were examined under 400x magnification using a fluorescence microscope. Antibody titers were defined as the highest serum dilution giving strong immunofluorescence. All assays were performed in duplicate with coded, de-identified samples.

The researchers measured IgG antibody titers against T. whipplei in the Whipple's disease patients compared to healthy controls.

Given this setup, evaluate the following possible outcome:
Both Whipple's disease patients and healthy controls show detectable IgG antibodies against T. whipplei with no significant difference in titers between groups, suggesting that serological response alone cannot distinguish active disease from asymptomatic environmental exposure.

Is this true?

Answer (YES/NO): NO